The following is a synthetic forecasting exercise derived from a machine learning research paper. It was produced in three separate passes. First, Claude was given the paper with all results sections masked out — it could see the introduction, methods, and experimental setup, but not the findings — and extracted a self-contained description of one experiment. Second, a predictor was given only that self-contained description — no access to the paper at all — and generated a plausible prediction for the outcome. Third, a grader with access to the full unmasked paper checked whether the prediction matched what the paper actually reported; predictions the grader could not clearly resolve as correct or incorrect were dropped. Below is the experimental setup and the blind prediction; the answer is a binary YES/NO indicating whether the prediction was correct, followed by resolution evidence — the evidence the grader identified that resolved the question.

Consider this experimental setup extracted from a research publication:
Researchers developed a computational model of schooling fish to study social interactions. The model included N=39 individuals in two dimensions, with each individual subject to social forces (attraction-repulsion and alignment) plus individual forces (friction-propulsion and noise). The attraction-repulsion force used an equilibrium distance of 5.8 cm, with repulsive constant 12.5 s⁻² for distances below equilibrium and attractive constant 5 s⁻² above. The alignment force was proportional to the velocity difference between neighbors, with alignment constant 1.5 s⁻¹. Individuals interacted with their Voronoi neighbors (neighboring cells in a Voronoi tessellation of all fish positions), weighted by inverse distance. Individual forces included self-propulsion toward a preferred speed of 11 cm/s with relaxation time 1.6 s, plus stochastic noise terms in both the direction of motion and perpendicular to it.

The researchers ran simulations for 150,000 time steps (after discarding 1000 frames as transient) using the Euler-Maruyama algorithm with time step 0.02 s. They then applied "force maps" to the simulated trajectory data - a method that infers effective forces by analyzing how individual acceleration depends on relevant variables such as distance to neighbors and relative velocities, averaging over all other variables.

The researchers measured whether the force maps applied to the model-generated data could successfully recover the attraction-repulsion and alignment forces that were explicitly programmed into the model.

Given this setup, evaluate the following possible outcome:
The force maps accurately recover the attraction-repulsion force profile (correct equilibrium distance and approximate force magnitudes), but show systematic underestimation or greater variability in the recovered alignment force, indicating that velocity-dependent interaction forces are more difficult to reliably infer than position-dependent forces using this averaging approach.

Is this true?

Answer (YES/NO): NO